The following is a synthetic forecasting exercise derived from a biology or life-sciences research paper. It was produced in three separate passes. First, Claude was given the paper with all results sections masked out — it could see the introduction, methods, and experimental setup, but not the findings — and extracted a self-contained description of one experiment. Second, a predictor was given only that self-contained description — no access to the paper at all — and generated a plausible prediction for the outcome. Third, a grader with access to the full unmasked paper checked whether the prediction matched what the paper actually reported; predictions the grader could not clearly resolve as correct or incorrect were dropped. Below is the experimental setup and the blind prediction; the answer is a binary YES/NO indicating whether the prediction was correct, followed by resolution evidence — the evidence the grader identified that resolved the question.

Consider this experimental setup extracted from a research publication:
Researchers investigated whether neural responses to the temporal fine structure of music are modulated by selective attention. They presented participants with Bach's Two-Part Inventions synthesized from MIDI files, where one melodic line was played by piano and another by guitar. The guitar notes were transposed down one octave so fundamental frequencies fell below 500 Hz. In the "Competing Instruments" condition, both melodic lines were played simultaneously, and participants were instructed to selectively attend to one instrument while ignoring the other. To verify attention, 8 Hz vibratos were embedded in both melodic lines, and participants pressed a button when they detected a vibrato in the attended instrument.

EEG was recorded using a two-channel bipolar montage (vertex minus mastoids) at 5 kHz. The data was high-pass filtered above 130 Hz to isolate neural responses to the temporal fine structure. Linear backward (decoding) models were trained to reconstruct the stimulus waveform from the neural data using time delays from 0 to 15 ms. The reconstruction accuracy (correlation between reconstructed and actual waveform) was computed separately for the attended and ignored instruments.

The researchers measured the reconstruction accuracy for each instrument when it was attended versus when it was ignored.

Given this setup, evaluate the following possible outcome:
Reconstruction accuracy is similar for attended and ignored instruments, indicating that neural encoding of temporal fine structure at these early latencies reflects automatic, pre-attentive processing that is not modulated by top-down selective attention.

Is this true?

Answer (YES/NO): YES